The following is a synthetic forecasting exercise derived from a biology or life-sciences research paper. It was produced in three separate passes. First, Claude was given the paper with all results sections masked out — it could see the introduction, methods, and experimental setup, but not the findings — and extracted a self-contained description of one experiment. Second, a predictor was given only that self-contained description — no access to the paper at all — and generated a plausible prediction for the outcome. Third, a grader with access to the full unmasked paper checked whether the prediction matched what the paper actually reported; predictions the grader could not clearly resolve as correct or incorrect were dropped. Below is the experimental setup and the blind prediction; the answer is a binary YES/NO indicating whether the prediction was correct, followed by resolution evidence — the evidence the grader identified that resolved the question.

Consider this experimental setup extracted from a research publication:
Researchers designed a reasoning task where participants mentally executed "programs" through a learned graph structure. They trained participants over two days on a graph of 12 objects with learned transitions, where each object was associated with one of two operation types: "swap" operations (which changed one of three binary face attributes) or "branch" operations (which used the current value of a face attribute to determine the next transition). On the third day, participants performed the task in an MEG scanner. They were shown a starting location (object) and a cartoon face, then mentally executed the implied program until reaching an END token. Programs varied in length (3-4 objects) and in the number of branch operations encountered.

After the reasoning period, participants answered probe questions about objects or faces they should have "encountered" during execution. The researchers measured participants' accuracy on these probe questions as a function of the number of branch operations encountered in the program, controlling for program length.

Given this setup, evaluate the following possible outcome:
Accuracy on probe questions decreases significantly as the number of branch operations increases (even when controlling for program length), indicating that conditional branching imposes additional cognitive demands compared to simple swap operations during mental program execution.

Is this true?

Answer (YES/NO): NO